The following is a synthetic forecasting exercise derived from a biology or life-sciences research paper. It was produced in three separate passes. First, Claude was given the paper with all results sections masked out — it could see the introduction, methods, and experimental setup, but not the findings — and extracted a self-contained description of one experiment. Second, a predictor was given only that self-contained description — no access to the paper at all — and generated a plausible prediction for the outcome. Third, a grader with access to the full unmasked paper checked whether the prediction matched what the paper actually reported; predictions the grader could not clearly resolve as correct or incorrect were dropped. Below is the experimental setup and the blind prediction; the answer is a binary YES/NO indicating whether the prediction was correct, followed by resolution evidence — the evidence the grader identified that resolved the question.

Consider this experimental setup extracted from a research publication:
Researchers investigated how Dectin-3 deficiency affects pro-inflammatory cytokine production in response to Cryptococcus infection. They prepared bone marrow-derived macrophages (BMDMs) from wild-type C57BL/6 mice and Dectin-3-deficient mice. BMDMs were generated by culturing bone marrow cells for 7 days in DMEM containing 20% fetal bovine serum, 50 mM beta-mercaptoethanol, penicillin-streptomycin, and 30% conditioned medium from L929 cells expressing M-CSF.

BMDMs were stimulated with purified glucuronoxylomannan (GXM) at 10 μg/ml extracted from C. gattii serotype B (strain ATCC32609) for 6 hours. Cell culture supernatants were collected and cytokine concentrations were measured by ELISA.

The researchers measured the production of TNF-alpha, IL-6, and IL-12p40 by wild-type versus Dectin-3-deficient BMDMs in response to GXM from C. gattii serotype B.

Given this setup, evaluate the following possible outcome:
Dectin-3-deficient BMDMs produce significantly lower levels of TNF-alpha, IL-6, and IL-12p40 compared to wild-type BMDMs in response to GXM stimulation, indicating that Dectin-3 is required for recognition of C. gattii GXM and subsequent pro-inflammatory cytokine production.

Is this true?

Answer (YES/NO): YES